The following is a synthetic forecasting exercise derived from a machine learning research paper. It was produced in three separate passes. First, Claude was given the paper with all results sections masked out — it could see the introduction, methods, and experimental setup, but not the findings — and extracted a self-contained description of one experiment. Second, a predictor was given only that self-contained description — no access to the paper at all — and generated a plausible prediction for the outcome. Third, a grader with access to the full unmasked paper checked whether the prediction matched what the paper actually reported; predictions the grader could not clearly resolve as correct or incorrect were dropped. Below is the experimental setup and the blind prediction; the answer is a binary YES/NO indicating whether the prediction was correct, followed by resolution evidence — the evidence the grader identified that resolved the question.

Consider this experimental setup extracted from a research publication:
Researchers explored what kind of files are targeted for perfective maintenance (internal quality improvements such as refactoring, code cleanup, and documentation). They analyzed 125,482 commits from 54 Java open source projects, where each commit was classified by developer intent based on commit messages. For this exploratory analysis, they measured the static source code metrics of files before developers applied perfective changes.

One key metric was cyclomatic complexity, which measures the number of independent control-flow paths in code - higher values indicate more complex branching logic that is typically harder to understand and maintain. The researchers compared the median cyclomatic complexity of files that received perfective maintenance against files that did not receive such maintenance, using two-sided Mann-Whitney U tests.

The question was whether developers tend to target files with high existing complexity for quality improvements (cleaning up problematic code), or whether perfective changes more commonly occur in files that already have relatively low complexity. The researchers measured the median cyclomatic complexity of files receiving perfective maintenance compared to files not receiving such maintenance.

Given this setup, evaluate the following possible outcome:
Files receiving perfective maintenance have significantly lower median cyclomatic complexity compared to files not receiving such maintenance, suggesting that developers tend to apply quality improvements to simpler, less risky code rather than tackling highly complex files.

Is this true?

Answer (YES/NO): YES